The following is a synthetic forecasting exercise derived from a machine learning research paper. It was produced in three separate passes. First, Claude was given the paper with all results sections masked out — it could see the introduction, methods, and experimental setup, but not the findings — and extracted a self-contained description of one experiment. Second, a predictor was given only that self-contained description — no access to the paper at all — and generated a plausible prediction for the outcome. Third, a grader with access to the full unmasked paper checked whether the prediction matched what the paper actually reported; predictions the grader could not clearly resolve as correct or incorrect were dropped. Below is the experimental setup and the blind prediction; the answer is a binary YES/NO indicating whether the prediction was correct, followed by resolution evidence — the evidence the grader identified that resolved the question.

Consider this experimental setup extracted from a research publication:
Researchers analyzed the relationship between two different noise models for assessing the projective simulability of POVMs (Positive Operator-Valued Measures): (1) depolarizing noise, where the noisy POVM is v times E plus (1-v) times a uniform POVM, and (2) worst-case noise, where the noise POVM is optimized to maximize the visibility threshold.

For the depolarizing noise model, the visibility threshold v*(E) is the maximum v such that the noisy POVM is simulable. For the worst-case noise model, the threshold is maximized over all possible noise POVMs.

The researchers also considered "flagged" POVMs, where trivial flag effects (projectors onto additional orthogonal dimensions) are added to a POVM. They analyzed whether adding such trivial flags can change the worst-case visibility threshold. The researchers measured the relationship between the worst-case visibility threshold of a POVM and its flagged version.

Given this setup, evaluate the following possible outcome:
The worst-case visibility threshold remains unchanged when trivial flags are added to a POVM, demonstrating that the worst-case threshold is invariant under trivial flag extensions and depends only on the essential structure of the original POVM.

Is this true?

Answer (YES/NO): NO